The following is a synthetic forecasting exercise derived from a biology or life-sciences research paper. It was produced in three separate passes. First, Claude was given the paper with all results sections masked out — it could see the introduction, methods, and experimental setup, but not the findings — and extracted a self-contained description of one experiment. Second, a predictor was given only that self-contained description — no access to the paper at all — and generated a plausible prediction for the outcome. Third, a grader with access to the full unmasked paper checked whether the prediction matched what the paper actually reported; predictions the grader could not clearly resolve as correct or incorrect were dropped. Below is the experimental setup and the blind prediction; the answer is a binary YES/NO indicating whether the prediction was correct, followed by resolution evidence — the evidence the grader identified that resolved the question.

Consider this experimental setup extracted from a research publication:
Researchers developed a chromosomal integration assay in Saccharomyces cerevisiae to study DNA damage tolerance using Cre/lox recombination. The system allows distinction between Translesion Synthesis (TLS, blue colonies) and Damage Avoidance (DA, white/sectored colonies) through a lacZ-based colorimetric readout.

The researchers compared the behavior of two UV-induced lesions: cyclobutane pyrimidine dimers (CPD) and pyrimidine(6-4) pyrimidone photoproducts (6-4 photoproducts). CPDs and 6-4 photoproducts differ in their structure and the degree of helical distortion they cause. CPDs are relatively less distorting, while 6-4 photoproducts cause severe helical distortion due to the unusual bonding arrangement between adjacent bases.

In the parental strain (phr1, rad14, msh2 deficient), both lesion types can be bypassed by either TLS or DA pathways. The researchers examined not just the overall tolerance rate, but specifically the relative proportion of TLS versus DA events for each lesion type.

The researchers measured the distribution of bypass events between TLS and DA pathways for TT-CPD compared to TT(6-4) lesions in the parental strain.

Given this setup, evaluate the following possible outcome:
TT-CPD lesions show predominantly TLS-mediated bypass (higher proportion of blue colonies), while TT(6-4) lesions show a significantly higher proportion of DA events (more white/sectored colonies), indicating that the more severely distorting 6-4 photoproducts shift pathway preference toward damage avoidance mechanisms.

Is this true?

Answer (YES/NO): YES